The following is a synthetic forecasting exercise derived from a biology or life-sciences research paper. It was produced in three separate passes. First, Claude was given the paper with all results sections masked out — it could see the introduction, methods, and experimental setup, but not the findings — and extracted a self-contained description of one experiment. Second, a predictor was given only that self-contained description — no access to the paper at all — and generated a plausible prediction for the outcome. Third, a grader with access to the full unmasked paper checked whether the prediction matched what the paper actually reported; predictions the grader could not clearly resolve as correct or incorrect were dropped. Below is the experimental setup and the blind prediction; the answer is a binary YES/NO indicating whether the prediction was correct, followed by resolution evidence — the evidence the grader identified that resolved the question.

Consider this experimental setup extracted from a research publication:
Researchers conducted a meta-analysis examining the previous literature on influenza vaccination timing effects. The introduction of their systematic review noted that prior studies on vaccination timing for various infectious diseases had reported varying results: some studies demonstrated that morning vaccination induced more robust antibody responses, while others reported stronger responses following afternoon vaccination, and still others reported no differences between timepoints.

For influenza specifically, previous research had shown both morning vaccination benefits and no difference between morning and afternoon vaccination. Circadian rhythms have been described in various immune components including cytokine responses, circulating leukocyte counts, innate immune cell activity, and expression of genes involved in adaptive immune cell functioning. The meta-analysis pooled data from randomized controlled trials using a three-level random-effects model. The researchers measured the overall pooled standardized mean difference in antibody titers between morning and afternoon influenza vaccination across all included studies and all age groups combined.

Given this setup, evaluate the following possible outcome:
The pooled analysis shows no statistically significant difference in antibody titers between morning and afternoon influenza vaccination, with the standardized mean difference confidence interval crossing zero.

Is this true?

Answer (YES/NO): NO